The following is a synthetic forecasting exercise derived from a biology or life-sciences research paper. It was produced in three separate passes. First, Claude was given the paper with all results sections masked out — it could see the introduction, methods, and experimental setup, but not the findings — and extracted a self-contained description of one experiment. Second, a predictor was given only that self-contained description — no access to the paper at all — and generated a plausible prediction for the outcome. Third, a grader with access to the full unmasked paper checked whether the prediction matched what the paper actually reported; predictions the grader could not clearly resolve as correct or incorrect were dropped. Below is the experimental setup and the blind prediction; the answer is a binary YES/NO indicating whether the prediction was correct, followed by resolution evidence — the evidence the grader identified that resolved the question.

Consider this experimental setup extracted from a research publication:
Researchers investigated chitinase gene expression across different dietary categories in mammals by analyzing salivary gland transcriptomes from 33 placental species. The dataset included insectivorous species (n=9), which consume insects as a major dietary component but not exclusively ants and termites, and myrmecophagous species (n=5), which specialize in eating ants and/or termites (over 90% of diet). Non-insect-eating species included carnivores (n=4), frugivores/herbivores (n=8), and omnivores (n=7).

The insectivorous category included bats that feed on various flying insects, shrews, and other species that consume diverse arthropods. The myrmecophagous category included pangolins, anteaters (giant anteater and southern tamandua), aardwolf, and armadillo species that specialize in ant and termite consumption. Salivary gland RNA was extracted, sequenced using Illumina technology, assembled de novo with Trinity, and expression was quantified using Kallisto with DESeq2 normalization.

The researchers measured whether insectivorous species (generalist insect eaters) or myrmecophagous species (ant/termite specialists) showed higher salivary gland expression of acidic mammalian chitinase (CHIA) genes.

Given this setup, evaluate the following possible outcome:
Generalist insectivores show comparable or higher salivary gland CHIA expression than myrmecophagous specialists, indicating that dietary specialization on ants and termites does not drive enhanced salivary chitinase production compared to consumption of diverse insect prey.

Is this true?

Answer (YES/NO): NO